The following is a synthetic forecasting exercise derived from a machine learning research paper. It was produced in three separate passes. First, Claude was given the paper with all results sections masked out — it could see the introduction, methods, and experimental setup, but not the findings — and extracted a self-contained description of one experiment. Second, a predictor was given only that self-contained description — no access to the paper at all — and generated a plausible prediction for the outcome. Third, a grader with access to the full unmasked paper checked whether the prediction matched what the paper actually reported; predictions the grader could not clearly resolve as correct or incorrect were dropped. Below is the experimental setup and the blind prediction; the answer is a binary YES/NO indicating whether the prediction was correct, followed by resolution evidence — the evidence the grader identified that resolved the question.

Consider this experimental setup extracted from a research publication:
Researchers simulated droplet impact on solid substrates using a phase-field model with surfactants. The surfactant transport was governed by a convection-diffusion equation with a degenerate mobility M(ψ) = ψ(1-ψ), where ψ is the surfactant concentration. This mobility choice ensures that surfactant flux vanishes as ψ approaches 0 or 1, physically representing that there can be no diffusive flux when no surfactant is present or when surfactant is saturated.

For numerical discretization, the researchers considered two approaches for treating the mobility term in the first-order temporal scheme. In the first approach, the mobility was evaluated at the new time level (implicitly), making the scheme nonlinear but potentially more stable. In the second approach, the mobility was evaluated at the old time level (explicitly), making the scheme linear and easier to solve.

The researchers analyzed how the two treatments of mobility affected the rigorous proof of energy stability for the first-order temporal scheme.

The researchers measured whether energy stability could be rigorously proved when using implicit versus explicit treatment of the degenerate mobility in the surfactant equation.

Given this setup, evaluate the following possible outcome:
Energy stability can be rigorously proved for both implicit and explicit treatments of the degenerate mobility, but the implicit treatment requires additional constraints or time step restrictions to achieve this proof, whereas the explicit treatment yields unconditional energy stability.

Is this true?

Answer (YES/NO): NO